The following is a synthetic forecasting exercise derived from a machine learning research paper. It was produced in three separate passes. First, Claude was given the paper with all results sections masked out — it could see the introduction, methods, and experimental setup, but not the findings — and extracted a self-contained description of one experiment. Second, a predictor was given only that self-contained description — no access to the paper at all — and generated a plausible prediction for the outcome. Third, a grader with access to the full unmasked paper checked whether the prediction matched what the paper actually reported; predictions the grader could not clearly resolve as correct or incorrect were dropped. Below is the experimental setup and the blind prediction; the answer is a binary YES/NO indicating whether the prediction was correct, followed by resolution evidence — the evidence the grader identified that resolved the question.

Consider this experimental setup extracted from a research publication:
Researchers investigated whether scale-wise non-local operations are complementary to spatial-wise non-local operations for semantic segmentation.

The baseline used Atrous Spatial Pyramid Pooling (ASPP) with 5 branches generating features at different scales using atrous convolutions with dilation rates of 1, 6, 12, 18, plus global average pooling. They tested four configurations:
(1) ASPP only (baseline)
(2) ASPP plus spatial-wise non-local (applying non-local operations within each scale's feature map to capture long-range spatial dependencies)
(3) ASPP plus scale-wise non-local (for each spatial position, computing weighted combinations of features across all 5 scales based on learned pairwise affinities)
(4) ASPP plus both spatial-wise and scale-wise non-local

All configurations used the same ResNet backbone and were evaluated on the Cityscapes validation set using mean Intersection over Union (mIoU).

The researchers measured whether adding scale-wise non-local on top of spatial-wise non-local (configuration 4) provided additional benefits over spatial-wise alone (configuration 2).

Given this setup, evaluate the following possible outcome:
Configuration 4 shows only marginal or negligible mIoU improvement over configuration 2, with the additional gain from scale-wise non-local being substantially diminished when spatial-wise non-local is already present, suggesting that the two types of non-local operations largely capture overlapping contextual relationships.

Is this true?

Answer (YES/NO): NO